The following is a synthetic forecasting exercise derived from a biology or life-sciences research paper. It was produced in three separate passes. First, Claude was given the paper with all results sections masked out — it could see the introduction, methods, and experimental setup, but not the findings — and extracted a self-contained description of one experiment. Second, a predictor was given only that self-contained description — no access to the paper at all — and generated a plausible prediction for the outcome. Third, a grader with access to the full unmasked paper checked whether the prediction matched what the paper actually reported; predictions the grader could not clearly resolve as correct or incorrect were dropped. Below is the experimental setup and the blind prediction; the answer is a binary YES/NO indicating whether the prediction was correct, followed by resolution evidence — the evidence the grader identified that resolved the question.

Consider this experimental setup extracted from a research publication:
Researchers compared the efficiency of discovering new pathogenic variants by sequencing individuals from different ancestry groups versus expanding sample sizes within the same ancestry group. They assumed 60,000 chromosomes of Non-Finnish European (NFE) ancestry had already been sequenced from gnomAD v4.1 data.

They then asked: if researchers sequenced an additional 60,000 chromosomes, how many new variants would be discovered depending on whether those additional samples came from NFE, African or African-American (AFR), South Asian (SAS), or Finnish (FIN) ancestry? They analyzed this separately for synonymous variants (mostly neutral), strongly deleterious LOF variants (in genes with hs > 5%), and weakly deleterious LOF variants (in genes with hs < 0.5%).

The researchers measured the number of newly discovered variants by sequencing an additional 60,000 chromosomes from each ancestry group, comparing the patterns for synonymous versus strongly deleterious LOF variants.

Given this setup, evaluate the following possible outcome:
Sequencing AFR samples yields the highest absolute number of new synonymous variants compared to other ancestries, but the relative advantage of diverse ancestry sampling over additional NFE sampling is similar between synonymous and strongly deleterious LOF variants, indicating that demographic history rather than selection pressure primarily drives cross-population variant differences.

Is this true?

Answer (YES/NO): NO